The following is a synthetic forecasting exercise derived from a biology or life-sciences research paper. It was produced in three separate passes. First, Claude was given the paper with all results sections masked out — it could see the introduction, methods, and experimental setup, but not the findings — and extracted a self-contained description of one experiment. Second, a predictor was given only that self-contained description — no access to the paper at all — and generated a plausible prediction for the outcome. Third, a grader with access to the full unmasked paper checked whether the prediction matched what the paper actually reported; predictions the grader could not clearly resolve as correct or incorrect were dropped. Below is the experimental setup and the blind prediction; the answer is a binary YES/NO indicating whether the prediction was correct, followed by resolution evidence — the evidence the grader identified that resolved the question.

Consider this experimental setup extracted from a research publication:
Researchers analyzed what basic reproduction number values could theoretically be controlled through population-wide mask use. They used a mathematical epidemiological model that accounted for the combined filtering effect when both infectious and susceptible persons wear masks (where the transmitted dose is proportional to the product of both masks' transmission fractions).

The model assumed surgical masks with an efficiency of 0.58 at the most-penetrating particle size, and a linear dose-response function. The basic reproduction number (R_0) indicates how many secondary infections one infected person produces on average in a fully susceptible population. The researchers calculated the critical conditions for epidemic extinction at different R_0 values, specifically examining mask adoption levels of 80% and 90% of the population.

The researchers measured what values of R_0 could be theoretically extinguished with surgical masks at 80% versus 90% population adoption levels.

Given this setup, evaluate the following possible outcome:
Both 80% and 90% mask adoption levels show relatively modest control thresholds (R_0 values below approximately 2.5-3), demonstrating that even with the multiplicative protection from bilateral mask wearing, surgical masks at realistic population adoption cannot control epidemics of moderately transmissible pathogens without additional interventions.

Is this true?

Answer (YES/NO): NO